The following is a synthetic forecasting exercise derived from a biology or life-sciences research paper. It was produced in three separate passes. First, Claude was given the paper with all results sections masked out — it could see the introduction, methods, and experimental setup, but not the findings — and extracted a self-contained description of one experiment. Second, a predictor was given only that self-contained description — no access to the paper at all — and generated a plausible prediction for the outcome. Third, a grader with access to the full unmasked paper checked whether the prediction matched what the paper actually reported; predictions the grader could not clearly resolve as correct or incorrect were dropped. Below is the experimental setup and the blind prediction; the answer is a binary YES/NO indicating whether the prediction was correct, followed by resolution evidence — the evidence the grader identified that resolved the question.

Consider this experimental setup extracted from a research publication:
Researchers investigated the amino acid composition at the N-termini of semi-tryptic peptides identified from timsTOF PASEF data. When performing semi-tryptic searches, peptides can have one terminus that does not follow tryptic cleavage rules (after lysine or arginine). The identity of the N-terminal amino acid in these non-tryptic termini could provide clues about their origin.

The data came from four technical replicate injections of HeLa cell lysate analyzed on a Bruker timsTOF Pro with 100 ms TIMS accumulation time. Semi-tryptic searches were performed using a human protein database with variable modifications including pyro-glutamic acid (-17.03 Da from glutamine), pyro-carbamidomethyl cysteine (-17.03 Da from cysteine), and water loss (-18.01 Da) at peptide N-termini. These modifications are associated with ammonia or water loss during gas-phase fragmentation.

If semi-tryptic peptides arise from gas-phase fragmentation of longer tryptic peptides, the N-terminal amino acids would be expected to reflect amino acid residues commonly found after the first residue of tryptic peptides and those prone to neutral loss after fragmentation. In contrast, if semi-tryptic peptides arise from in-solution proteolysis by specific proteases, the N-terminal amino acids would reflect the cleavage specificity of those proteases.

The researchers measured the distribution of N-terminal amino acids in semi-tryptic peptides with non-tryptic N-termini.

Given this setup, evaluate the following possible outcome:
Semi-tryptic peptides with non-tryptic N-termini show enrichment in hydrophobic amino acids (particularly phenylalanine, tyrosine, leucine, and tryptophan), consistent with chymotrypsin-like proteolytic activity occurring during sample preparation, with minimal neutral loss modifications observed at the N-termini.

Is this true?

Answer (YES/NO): NO